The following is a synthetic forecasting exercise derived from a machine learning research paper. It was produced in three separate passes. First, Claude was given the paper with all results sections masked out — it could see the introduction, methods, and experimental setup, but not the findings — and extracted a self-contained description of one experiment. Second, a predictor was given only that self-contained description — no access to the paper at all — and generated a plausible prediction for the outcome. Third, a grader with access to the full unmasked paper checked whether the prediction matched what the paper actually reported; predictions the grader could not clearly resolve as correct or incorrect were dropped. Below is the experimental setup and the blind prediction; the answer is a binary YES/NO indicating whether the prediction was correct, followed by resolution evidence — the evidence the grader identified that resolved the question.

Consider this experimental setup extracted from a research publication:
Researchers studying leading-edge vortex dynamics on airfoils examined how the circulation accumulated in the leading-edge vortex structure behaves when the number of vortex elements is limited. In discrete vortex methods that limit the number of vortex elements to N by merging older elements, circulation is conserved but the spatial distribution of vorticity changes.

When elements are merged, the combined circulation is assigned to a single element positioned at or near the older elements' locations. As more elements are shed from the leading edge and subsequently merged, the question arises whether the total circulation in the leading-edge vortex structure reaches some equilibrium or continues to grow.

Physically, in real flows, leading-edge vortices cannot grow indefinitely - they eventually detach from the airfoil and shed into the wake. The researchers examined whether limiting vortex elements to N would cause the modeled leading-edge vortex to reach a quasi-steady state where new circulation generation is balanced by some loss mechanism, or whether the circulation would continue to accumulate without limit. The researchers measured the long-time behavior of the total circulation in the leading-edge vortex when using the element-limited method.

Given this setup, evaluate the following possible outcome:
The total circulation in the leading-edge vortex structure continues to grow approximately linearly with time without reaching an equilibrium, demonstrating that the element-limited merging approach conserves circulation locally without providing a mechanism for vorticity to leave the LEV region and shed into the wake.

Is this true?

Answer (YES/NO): YES